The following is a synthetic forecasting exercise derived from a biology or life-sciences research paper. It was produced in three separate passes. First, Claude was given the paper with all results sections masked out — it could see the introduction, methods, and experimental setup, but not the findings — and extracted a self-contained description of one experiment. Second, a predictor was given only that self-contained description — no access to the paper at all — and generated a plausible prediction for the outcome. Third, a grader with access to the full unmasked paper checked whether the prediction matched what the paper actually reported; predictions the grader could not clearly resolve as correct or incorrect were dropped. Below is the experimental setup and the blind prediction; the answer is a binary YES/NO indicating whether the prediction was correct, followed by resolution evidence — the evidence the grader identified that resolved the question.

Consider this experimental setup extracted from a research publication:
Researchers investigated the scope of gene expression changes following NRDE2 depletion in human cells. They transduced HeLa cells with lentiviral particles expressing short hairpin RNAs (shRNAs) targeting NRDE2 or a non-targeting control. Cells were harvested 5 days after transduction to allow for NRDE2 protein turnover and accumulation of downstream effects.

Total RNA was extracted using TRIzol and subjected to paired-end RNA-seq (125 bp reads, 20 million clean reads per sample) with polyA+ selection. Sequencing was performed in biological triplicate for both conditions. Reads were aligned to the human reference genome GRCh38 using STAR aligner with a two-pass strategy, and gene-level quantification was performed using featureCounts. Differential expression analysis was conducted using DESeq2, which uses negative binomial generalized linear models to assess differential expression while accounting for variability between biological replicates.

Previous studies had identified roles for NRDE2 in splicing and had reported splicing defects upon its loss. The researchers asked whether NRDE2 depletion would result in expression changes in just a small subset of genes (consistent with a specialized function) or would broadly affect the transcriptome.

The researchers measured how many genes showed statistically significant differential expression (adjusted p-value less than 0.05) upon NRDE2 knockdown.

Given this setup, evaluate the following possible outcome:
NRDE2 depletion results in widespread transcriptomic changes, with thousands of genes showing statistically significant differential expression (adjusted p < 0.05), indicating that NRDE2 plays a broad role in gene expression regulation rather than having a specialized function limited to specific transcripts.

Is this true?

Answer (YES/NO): YES